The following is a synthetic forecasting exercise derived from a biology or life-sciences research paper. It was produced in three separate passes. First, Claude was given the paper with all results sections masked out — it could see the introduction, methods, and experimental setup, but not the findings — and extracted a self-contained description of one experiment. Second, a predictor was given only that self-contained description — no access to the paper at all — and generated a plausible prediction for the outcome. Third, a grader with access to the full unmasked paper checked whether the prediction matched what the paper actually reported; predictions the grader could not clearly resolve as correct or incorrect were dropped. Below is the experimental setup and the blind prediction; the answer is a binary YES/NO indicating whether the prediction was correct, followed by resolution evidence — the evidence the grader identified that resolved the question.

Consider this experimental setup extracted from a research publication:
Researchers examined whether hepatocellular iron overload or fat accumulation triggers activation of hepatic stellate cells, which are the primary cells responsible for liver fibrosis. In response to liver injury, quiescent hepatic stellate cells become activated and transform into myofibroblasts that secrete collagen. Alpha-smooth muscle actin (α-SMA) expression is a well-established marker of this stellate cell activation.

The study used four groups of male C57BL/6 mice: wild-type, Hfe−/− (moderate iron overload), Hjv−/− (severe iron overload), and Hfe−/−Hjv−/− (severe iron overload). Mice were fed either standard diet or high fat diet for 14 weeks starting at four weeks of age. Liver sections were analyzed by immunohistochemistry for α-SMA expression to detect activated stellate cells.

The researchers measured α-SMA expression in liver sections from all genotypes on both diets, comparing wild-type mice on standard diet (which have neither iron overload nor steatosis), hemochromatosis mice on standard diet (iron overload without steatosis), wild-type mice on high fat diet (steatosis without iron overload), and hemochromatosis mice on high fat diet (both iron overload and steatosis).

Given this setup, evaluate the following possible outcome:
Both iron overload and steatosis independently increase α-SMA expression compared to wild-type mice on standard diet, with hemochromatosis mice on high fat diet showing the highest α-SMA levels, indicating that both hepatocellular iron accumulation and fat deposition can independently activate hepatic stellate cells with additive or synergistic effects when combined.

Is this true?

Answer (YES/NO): NO